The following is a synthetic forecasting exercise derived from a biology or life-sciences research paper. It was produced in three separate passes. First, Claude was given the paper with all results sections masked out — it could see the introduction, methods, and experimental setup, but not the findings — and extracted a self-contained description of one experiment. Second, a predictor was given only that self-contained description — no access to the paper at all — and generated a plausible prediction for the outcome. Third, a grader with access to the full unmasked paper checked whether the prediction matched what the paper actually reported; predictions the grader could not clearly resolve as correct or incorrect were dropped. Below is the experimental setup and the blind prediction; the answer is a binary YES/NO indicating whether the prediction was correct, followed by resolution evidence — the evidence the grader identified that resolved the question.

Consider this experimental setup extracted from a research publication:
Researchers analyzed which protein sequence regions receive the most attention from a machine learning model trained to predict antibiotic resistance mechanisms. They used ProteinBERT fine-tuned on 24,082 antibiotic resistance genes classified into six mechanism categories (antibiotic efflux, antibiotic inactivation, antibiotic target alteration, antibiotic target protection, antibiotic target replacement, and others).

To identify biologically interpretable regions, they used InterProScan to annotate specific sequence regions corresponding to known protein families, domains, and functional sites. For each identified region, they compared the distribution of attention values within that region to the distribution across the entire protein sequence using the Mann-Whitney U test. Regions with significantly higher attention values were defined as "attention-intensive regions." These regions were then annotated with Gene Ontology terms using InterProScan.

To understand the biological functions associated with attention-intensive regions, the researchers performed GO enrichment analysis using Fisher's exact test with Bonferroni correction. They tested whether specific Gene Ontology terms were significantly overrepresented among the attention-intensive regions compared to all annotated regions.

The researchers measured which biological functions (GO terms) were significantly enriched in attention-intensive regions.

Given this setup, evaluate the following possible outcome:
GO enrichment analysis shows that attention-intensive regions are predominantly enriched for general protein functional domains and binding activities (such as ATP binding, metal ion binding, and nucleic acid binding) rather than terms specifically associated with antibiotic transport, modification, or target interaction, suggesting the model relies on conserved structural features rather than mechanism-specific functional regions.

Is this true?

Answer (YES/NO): NO